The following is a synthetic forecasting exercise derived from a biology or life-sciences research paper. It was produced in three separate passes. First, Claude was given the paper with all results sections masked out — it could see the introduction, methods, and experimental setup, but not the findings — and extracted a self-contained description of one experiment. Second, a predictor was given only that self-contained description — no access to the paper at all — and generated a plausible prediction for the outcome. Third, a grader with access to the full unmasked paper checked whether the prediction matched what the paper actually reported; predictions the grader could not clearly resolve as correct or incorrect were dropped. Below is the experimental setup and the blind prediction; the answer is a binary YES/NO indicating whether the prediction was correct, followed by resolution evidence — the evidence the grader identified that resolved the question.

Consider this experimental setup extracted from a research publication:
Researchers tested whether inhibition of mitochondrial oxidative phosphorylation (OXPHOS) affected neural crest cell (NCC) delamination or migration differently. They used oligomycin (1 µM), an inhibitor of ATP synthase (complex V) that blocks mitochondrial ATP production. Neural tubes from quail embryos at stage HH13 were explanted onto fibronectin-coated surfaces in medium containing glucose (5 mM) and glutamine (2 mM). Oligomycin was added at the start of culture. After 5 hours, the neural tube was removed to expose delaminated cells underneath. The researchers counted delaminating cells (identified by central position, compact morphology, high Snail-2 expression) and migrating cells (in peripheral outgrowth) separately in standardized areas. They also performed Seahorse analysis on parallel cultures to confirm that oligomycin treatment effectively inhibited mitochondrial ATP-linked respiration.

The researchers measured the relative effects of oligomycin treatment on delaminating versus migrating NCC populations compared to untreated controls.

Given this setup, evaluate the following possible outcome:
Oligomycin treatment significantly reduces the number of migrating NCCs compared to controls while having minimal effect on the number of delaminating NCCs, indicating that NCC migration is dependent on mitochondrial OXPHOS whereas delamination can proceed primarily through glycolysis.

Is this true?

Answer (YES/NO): NO